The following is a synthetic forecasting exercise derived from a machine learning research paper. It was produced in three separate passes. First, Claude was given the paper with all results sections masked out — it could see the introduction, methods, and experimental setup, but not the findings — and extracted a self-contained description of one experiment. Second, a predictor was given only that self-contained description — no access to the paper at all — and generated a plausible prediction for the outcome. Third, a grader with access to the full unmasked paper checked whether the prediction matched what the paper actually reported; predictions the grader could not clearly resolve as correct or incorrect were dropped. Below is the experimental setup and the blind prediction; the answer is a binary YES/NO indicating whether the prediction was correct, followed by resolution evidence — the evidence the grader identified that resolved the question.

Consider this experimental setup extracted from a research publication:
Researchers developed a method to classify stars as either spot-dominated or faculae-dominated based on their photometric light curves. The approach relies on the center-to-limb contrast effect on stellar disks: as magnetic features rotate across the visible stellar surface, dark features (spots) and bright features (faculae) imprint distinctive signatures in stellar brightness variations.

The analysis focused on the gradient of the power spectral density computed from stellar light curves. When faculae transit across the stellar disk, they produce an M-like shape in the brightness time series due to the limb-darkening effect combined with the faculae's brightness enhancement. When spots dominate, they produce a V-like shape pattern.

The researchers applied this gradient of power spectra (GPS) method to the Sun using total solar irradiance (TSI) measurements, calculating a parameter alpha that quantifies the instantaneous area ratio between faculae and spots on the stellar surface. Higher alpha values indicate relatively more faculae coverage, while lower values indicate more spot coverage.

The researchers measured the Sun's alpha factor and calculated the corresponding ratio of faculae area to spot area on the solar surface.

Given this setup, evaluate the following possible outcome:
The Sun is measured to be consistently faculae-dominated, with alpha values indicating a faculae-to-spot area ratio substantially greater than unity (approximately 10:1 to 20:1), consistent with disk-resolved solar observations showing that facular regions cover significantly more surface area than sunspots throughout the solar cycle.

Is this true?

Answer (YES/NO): NO